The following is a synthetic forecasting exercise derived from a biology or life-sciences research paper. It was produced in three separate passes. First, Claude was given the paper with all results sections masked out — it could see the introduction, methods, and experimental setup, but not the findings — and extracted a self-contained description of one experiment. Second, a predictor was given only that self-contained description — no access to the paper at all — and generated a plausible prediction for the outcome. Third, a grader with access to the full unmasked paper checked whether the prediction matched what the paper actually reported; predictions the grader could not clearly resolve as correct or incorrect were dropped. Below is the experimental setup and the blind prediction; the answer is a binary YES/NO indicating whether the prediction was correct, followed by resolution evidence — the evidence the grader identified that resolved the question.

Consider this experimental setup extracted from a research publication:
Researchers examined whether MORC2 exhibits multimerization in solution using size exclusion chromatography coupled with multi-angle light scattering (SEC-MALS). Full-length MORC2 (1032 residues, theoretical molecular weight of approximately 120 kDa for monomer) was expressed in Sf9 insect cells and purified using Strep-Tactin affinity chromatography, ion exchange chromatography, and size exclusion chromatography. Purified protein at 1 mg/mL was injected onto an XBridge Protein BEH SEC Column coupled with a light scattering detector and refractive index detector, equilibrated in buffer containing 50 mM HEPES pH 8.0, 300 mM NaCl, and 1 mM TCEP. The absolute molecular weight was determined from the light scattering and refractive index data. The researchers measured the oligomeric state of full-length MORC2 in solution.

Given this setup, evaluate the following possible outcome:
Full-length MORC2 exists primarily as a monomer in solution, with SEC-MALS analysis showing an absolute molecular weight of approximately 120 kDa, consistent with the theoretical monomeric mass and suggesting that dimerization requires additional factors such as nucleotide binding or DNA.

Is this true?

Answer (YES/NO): NO